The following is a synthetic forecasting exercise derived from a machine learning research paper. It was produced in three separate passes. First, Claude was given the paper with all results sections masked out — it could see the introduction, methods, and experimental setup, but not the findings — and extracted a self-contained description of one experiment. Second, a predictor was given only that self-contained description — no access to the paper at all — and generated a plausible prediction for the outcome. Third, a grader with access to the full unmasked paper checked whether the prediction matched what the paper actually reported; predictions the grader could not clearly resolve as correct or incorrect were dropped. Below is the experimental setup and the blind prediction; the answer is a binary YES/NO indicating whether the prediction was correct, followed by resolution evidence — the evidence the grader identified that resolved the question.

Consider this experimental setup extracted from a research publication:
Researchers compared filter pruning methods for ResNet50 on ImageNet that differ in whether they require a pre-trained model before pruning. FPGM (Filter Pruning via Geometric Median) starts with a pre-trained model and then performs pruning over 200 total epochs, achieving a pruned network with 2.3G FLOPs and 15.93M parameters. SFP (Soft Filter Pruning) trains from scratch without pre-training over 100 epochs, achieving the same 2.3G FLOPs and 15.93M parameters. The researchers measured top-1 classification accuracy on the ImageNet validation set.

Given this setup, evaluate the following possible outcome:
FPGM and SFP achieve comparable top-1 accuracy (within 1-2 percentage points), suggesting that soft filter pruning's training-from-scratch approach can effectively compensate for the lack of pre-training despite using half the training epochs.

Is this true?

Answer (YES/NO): YES